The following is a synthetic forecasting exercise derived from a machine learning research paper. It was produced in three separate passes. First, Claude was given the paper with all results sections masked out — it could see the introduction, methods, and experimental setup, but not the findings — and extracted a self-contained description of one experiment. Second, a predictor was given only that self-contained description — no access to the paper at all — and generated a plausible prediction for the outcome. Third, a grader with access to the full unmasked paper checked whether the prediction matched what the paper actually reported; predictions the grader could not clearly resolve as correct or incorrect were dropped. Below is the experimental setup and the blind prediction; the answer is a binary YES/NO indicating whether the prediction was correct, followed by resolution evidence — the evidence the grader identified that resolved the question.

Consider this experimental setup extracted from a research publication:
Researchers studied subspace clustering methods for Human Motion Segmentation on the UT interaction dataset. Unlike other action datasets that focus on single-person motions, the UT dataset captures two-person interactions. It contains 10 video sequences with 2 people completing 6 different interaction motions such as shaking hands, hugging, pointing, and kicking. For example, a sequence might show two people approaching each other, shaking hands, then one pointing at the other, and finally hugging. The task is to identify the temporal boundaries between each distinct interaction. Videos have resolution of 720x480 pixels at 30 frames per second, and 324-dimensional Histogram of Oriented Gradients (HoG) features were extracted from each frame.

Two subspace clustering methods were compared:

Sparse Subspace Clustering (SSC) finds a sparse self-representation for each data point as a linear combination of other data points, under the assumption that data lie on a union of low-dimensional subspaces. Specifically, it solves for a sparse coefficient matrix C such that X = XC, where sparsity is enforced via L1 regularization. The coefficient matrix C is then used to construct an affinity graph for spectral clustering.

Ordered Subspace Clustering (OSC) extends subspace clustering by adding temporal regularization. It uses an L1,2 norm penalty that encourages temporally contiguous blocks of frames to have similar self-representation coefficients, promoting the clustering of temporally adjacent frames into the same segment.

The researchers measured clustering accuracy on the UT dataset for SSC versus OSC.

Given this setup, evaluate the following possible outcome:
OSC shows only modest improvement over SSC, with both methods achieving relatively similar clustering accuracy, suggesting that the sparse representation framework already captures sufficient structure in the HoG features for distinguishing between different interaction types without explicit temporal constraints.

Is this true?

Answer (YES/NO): NO